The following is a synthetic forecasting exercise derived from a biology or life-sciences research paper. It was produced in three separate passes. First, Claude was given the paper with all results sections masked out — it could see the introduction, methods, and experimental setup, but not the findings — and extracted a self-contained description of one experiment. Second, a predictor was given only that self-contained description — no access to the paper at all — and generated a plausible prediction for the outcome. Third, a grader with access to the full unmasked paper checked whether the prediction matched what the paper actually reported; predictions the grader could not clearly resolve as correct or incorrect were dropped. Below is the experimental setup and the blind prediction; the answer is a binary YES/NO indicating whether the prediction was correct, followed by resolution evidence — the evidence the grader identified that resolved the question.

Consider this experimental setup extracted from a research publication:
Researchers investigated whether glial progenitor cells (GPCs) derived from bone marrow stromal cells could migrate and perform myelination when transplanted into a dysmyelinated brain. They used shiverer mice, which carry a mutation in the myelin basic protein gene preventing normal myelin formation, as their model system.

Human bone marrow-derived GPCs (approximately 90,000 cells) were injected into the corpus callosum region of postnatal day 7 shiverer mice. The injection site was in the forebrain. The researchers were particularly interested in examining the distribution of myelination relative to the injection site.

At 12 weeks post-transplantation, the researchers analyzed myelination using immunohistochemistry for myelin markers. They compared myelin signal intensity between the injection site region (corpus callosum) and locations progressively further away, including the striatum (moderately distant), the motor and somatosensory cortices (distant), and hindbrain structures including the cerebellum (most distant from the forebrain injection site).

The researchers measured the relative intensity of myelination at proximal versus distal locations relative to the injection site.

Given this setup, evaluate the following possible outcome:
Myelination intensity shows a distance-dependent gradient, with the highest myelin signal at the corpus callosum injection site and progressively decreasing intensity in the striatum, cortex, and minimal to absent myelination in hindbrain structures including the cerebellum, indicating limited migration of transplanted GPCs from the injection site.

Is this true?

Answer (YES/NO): NO